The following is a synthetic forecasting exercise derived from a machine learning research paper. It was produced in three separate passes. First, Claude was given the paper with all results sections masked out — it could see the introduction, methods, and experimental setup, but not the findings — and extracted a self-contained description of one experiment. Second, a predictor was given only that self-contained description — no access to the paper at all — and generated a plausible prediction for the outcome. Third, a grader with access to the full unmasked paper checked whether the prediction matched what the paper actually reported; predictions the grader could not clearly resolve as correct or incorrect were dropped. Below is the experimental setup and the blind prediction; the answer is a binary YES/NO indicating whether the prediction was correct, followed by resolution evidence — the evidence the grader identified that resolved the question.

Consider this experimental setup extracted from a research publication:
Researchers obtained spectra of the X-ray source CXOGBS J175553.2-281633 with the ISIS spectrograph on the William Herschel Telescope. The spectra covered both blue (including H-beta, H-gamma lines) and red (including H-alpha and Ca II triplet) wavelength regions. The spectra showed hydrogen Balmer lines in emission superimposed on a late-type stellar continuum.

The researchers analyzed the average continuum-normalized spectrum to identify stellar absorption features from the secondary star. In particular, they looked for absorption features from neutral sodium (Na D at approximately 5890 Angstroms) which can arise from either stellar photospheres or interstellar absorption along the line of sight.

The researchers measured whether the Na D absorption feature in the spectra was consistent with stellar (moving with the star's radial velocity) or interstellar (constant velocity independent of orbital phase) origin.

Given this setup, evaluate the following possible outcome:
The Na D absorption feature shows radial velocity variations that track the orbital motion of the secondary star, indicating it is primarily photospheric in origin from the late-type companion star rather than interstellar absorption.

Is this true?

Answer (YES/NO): NO